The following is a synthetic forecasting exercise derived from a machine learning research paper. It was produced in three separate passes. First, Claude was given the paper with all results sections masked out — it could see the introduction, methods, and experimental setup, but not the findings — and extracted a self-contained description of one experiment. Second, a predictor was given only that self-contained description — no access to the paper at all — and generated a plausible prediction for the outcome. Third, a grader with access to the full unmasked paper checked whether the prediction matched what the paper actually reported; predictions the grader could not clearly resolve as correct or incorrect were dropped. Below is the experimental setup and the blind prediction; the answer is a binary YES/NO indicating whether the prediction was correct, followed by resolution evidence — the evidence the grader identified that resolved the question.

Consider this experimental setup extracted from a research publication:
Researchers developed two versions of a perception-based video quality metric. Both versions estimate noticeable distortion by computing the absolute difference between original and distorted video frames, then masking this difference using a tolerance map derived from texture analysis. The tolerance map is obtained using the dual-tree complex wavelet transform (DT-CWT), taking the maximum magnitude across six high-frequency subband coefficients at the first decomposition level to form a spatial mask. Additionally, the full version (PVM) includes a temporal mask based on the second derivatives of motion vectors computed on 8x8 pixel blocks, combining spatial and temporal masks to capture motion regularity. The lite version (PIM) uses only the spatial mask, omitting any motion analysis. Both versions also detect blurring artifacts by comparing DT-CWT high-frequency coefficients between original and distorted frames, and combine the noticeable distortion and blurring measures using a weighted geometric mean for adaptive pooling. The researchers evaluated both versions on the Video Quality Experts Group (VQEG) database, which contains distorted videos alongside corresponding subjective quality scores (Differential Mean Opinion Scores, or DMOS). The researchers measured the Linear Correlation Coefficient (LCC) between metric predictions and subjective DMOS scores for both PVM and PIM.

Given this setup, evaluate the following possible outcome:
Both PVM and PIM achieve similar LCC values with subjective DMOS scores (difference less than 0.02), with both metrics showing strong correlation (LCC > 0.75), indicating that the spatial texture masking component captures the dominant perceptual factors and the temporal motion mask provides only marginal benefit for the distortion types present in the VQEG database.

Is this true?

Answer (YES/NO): YES